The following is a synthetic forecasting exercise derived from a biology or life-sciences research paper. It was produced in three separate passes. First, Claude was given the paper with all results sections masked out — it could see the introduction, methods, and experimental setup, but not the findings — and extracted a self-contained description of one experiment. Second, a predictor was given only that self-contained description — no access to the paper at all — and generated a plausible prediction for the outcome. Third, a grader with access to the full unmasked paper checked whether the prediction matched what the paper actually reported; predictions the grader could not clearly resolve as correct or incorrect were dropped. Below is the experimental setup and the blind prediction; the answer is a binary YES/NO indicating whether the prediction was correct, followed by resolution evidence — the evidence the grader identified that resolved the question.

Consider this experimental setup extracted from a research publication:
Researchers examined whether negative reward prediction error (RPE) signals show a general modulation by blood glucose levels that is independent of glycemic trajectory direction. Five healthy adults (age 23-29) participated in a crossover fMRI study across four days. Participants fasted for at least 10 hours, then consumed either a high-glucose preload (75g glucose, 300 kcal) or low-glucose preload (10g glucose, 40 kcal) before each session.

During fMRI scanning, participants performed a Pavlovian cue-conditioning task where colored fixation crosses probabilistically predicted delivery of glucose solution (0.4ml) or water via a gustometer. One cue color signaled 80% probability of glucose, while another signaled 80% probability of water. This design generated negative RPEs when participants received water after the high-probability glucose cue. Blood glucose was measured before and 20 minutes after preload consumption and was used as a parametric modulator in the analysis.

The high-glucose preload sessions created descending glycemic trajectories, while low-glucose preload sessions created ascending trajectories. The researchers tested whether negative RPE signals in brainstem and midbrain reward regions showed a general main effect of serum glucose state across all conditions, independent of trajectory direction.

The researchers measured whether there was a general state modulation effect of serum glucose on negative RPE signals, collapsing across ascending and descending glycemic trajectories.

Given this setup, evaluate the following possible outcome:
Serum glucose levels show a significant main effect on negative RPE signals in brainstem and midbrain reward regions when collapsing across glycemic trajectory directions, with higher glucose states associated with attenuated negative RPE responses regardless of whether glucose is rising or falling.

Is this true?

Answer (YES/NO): NO